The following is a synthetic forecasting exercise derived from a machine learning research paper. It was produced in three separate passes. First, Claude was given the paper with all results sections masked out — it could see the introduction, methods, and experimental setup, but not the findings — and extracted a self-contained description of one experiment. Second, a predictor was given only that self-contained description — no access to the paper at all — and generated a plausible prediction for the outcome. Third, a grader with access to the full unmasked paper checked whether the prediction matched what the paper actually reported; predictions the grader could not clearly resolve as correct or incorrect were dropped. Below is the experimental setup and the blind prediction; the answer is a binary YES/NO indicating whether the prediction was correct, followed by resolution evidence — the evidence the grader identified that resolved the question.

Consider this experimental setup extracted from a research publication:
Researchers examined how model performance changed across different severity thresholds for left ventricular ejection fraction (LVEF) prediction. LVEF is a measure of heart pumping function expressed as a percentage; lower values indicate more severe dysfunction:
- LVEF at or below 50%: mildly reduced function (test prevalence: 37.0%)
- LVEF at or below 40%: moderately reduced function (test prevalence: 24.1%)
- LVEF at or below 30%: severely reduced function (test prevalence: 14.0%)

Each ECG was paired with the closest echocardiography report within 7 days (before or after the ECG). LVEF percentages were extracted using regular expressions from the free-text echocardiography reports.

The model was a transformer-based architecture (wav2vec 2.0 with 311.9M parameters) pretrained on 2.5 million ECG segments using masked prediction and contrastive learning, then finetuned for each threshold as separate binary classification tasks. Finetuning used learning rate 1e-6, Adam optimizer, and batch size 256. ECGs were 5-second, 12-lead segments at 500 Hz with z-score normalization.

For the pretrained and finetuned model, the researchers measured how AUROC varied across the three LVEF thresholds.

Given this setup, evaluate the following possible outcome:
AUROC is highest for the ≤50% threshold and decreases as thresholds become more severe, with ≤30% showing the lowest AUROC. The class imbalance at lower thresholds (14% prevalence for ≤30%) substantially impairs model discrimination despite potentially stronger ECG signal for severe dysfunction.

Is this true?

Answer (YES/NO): NO